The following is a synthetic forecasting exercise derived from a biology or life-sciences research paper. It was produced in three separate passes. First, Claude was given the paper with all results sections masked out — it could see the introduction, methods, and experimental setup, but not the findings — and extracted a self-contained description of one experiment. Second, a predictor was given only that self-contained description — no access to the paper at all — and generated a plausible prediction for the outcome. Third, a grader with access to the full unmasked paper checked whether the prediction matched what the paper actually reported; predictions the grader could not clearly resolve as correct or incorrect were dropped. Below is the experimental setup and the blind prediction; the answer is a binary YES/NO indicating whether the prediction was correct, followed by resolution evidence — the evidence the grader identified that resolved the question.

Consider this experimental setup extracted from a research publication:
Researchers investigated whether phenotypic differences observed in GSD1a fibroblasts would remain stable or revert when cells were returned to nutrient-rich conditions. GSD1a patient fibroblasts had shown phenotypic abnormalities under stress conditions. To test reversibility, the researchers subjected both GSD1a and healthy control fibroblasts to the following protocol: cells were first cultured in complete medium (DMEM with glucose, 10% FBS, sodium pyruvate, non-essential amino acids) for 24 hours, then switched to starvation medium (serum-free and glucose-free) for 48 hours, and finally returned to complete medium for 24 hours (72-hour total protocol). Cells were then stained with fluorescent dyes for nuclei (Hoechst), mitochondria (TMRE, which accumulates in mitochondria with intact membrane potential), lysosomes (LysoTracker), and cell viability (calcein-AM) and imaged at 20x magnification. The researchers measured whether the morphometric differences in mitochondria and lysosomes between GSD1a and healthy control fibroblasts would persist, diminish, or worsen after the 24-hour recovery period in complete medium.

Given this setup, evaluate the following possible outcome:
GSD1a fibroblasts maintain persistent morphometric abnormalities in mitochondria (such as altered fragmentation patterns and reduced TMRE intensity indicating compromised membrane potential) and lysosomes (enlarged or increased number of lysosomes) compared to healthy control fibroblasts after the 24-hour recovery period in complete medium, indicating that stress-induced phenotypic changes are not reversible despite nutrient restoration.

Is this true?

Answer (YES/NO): NO